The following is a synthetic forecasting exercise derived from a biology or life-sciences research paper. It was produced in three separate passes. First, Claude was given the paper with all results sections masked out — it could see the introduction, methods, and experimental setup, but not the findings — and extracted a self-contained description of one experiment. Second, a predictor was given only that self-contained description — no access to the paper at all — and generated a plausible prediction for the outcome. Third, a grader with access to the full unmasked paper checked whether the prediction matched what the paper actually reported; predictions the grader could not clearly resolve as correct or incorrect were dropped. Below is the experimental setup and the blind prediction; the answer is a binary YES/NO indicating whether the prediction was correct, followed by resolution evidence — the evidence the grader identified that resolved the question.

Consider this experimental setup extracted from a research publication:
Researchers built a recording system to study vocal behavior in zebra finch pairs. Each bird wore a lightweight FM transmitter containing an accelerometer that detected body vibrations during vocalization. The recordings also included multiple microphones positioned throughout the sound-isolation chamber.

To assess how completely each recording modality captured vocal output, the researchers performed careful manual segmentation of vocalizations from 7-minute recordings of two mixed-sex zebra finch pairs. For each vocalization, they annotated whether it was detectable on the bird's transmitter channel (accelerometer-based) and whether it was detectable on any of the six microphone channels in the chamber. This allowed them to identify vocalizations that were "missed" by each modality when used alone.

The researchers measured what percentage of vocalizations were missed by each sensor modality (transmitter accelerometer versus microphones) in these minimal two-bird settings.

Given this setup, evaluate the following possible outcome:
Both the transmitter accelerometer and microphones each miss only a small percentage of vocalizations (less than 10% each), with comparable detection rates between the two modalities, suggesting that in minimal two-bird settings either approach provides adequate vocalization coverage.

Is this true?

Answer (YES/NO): NO